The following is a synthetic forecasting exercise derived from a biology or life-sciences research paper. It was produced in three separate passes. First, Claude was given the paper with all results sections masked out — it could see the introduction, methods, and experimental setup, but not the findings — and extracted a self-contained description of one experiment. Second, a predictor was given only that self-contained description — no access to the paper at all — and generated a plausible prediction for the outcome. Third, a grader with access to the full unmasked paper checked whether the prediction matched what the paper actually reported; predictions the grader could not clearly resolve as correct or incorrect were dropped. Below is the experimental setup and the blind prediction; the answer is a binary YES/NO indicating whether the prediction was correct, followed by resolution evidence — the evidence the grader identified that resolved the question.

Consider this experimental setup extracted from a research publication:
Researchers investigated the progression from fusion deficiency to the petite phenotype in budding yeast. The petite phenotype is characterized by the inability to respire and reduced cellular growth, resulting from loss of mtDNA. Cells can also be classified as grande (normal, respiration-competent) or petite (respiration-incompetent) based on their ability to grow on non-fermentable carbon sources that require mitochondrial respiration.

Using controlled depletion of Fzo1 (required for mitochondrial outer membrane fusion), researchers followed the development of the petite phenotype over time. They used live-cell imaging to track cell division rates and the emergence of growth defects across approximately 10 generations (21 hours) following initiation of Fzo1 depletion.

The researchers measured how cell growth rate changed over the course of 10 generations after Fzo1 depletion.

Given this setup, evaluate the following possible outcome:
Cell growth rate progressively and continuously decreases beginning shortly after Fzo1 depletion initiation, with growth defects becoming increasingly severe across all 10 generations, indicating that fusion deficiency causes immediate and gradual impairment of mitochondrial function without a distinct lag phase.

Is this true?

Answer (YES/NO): YES